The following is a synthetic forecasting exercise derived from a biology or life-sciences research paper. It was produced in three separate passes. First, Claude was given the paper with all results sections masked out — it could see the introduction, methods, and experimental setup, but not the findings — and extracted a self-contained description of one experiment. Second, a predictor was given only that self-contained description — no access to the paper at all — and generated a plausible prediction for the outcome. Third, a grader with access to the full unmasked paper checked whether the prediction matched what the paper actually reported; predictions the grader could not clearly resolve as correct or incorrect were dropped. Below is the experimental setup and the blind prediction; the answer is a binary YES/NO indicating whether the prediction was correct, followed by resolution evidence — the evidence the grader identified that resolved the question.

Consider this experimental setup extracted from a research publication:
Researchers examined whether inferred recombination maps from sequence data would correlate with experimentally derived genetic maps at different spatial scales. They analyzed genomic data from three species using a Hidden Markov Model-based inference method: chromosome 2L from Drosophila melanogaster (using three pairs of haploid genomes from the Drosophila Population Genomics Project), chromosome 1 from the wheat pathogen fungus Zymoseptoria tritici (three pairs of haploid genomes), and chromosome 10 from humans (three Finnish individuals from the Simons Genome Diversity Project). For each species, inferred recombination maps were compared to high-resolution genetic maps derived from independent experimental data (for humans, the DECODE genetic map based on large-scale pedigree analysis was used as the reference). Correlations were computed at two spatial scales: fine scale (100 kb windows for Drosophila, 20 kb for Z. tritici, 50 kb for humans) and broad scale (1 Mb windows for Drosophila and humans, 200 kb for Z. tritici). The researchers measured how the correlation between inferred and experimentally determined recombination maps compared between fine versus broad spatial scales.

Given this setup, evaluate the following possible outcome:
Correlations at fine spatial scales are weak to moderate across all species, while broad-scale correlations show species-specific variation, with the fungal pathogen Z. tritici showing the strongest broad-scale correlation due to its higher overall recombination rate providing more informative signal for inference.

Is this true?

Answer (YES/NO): NO